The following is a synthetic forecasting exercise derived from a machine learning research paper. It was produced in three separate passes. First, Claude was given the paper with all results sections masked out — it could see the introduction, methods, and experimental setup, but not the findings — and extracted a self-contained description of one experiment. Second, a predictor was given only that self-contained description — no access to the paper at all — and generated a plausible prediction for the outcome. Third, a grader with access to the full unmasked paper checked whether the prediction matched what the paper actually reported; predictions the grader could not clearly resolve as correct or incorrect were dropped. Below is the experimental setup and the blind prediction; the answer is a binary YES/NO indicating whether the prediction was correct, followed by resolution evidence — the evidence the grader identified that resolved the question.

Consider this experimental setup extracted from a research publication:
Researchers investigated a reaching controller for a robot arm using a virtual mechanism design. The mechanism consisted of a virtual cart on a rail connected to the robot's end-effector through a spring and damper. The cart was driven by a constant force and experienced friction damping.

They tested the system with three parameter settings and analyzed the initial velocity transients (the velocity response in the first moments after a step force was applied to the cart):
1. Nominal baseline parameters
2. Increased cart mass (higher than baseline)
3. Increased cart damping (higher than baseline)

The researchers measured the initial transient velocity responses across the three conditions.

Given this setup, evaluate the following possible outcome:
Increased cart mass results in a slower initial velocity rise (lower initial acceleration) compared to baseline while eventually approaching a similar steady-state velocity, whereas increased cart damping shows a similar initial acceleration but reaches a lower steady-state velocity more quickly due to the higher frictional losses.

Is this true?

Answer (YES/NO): NO